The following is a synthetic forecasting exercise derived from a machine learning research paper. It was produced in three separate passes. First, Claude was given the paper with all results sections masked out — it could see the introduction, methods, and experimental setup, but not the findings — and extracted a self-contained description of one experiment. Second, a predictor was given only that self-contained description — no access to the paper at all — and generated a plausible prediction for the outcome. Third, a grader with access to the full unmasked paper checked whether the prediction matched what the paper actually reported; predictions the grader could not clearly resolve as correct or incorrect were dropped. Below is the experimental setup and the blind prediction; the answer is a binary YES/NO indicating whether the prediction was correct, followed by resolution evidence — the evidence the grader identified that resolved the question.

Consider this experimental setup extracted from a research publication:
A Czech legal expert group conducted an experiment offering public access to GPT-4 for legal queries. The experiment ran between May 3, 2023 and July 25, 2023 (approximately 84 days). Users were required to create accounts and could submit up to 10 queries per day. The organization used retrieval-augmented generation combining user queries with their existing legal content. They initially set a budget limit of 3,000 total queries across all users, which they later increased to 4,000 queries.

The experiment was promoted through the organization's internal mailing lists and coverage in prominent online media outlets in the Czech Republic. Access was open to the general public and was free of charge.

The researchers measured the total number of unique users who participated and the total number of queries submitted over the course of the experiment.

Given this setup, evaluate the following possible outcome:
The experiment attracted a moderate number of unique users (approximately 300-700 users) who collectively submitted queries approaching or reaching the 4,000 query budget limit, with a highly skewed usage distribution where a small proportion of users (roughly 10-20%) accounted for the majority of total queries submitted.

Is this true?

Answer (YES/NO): NO